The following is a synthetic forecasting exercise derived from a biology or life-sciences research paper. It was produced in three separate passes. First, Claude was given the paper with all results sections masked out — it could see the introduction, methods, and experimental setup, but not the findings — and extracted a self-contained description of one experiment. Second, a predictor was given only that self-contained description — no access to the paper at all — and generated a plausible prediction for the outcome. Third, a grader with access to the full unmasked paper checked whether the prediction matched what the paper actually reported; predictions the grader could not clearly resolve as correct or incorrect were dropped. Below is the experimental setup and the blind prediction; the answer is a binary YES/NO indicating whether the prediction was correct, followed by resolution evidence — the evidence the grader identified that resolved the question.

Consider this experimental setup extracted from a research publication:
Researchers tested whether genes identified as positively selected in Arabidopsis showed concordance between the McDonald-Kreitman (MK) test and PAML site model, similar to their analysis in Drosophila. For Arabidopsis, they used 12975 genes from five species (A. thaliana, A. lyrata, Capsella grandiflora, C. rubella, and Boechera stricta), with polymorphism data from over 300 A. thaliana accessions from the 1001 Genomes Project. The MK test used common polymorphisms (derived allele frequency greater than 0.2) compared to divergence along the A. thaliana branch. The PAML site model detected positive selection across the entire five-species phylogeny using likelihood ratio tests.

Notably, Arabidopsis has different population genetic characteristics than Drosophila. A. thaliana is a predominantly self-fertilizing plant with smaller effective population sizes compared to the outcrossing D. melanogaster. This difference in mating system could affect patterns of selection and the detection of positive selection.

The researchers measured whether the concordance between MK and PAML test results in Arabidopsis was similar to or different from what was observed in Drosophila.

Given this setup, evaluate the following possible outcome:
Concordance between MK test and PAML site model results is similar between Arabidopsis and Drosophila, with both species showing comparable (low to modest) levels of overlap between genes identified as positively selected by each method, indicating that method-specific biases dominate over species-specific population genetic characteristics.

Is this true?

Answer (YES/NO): YES